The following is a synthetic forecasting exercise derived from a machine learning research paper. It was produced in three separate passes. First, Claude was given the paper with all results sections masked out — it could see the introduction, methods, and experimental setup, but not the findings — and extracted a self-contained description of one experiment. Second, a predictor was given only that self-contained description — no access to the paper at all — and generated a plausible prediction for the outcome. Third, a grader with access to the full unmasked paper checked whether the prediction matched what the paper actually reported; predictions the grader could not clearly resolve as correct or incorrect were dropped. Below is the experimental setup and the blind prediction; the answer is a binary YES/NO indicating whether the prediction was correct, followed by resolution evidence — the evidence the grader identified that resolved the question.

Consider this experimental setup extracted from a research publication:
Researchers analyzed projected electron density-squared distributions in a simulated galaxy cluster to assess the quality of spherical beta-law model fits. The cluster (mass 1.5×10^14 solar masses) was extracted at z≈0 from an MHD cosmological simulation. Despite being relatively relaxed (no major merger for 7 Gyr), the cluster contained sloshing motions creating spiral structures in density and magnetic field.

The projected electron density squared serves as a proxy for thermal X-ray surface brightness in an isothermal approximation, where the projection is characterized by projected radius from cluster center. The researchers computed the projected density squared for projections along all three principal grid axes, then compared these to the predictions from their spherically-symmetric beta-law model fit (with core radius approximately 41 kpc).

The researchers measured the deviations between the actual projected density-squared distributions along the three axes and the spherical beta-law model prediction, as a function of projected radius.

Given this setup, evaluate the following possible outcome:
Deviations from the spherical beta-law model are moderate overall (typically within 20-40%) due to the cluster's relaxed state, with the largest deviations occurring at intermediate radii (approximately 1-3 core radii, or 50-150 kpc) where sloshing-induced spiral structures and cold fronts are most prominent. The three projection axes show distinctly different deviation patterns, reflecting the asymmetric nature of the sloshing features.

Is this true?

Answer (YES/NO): NO